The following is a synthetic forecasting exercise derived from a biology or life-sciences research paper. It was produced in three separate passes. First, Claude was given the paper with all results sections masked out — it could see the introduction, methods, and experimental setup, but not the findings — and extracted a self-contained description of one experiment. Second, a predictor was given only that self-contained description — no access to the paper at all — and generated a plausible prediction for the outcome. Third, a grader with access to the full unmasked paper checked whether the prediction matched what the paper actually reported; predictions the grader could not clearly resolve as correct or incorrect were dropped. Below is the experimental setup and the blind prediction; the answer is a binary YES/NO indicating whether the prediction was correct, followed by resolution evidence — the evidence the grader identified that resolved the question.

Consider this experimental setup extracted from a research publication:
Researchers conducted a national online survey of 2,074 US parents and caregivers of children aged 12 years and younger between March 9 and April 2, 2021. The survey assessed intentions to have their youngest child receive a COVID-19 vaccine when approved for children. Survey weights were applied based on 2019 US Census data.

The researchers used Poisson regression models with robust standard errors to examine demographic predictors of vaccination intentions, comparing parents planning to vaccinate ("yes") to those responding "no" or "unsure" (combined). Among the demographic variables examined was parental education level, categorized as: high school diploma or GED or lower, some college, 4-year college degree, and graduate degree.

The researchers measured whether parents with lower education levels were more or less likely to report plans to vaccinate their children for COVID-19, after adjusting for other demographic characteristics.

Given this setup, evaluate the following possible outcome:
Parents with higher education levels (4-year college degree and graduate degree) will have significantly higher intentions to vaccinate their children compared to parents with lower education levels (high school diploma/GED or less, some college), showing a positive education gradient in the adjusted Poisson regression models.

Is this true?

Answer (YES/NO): YES